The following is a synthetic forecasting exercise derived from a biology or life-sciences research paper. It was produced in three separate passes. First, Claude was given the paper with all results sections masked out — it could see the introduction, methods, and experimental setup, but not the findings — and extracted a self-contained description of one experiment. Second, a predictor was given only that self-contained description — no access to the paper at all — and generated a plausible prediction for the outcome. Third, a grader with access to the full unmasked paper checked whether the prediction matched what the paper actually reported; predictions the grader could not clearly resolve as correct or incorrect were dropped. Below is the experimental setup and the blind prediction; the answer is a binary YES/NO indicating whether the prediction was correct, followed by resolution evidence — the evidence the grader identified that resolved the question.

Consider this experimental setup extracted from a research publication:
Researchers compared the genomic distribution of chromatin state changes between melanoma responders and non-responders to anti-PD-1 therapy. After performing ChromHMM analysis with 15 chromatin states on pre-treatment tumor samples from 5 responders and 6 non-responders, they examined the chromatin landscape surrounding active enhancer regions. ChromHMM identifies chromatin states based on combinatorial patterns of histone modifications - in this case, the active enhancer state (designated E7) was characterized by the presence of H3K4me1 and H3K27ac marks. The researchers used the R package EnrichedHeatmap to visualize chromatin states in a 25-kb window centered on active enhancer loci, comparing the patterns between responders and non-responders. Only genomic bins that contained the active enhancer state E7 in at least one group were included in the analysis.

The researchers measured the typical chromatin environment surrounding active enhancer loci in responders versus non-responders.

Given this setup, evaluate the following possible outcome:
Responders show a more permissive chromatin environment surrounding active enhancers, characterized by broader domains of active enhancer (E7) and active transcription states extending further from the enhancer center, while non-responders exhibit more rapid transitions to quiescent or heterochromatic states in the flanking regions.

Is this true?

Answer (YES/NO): NO